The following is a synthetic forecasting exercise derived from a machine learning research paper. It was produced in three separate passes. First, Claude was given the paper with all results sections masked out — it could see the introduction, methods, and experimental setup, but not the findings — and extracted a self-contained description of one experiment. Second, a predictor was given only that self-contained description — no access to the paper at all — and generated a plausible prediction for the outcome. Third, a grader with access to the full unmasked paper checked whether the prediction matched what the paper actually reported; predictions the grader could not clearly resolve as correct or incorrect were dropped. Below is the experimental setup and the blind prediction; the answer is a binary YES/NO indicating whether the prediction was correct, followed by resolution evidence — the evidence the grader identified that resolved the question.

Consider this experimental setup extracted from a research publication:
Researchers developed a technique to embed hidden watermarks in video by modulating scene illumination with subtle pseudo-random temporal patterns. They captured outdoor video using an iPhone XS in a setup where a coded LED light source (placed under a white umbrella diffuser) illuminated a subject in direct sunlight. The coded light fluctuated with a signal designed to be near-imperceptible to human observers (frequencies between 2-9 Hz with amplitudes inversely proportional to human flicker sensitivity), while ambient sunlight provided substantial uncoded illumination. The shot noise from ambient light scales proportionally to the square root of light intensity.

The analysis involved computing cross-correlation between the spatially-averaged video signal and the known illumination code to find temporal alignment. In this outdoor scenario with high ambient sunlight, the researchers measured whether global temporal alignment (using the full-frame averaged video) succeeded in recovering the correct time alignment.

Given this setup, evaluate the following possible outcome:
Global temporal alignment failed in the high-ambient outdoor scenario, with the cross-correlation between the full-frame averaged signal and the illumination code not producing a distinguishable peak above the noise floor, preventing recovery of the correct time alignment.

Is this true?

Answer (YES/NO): YES